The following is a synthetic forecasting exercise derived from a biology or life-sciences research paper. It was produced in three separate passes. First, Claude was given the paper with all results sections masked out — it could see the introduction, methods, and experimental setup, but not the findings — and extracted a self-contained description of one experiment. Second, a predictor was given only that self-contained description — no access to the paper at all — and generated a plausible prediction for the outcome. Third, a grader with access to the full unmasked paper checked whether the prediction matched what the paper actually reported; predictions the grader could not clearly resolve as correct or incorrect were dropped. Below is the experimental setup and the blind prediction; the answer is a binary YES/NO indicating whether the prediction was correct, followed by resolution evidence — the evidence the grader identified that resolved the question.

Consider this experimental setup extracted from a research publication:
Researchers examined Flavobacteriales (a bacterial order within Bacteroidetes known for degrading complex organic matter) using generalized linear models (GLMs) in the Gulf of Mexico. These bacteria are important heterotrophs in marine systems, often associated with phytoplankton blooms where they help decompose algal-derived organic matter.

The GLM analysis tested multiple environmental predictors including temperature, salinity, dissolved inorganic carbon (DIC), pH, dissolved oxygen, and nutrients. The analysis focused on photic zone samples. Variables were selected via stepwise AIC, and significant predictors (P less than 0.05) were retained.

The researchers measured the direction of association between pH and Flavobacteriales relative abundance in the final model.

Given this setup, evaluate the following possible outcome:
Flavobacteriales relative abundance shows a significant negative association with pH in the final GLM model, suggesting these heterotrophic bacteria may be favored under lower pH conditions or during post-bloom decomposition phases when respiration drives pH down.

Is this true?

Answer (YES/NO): NO